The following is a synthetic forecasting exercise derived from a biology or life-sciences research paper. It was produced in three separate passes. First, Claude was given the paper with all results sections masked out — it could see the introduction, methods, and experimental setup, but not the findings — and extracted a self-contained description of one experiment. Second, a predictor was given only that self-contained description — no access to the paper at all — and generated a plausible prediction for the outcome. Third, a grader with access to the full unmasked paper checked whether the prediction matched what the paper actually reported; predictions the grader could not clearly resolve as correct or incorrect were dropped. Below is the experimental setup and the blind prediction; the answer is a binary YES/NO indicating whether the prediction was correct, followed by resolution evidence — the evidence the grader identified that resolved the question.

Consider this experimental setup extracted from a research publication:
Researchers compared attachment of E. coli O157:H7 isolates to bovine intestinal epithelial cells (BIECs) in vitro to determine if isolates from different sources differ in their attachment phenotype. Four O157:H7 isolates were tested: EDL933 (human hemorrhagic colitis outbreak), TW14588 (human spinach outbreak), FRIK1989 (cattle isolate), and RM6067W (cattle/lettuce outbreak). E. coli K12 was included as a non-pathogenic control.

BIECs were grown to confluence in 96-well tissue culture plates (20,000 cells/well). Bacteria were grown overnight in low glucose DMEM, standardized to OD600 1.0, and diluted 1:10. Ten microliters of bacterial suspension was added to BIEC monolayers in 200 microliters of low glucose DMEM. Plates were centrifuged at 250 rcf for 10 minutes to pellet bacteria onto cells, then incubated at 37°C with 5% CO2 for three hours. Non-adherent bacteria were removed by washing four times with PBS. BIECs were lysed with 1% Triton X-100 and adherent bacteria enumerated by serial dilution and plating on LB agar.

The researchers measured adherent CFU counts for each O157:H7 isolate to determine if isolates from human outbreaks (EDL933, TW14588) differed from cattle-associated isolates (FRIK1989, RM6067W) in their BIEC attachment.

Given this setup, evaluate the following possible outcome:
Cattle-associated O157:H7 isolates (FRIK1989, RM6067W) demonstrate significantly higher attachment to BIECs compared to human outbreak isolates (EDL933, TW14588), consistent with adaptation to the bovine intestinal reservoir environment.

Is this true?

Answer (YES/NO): NO